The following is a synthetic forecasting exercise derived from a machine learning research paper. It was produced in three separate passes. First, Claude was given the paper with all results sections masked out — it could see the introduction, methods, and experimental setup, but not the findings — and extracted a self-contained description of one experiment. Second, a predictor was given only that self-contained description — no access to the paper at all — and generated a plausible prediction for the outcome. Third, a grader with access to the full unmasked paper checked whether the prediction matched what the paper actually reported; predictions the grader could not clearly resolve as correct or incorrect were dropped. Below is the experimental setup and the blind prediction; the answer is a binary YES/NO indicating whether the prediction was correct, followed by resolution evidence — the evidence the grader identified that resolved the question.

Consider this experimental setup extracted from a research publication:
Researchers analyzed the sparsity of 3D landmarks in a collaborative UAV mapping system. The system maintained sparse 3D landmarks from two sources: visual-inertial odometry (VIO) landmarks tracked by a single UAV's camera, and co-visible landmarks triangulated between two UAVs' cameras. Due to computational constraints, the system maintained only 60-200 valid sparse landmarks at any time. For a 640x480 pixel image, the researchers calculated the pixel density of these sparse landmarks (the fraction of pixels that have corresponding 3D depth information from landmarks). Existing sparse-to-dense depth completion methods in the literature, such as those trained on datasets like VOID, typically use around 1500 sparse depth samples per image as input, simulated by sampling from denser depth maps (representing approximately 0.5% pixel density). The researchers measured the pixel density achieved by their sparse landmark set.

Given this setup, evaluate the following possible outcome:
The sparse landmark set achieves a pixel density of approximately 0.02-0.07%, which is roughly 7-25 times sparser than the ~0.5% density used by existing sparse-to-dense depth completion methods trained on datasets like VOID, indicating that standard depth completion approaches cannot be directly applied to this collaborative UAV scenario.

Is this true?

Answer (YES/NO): YES